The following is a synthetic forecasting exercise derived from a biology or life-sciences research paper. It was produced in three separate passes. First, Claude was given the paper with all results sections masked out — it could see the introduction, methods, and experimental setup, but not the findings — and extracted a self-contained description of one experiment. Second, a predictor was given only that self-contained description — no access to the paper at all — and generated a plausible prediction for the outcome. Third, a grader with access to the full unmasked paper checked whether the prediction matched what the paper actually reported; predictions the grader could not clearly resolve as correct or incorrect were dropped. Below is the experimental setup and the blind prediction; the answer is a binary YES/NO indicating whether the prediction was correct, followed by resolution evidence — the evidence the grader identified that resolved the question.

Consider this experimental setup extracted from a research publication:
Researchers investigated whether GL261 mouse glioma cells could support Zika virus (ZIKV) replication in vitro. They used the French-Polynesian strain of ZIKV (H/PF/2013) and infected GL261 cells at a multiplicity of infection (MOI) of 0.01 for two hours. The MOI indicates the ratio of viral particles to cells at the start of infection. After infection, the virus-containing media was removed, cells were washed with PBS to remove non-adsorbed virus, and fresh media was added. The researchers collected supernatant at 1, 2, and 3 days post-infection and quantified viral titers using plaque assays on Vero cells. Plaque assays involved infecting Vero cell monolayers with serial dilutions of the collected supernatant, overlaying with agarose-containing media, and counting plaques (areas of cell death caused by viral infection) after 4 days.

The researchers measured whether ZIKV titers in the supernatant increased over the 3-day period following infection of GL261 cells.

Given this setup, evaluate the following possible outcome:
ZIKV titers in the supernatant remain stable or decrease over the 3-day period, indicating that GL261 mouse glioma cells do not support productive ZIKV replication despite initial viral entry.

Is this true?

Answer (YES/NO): NO